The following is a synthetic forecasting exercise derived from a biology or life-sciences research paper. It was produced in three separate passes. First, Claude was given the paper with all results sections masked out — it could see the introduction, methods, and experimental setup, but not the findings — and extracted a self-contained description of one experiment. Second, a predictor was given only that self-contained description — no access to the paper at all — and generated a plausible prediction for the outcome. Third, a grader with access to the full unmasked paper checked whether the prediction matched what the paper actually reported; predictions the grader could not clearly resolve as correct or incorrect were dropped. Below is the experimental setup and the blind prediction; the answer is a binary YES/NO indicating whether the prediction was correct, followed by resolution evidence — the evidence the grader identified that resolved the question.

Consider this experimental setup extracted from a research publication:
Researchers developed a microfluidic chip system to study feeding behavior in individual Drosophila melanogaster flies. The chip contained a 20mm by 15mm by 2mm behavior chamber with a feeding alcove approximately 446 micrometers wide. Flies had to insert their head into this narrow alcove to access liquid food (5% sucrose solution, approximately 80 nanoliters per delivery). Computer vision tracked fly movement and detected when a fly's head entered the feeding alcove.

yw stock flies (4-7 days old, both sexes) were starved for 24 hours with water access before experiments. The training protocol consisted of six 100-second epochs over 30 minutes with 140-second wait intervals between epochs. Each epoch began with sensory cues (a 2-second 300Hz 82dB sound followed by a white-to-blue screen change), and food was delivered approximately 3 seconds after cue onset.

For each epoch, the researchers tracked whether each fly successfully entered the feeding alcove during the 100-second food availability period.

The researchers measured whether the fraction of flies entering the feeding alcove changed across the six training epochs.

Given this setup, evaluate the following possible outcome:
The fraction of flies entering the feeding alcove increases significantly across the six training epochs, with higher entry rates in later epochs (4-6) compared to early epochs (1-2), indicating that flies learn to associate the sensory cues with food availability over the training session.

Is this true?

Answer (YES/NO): NO